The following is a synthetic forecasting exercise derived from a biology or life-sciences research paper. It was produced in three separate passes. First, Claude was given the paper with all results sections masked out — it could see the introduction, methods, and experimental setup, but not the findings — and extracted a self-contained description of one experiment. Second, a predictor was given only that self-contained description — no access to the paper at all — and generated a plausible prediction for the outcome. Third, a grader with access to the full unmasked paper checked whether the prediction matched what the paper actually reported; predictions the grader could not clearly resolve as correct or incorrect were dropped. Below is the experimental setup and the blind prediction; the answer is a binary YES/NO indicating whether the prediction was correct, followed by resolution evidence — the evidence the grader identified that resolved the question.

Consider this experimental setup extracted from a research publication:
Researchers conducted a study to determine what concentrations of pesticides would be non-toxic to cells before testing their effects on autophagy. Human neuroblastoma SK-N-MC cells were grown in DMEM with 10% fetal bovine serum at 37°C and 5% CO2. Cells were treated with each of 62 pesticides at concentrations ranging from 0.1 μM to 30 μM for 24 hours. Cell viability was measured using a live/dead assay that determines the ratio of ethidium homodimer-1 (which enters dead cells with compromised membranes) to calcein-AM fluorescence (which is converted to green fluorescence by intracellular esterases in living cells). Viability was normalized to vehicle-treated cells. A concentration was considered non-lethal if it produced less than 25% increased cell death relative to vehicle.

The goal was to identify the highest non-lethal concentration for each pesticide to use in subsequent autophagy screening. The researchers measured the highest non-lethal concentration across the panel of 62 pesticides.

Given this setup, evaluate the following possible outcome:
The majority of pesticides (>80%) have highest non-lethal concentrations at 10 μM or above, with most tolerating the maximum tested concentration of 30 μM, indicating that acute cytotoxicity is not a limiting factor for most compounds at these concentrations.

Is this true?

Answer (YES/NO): YES